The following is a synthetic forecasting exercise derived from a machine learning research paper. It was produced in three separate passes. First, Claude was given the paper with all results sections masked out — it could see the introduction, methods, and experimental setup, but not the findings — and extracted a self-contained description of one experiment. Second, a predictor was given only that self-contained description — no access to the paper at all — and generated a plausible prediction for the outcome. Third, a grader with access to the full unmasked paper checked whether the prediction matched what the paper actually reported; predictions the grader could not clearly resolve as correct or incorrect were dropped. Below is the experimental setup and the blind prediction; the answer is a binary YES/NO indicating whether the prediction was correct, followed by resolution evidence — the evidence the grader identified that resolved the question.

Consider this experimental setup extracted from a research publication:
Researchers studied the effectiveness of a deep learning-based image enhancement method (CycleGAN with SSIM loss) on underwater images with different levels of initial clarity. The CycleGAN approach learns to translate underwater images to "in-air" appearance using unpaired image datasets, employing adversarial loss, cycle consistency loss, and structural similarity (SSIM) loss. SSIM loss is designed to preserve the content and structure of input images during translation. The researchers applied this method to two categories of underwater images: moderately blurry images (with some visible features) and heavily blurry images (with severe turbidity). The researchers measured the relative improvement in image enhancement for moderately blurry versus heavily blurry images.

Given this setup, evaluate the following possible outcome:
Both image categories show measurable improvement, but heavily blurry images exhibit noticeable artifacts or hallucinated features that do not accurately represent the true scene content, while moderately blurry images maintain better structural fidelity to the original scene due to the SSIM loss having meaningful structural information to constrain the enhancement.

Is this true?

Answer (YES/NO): NO